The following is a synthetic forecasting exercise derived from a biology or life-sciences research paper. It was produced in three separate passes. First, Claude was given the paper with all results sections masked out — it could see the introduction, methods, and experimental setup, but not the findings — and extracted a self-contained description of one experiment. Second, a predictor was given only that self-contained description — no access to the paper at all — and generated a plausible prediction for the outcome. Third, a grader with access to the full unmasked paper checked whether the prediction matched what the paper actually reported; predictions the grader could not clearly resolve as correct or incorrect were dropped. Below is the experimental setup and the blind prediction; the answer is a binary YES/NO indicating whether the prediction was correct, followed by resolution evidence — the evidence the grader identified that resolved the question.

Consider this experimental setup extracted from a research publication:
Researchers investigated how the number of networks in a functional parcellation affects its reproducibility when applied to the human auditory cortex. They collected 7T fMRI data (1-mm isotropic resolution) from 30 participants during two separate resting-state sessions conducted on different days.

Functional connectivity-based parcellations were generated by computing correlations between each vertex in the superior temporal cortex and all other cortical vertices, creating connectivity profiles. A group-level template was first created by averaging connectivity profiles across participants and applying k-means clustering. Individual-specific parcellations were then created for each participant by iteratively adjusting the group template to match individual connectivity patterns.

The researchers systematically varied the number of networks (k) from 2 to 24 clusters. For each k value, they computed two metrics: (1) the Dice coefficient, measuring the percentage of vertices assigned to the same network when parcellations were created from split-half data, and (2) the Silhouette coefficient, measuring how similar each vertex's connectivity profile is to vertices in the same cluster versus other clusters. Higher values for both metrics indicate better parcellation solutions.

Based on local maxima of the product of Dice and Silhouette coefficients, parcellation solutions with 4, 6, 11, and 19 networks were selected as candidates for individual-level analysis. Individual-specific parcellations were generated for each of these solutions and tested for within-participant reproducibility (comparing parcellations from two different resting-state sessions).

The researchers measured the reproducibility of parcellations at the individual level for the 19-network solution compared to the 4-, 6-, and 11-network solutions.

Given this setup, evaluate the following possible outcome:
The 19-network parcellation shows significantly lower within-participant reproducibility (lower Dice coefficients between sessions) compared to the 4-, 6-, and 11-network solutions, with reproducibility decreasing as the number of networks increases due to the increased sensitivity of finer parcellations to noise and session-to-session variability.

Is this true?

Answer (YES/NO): YES